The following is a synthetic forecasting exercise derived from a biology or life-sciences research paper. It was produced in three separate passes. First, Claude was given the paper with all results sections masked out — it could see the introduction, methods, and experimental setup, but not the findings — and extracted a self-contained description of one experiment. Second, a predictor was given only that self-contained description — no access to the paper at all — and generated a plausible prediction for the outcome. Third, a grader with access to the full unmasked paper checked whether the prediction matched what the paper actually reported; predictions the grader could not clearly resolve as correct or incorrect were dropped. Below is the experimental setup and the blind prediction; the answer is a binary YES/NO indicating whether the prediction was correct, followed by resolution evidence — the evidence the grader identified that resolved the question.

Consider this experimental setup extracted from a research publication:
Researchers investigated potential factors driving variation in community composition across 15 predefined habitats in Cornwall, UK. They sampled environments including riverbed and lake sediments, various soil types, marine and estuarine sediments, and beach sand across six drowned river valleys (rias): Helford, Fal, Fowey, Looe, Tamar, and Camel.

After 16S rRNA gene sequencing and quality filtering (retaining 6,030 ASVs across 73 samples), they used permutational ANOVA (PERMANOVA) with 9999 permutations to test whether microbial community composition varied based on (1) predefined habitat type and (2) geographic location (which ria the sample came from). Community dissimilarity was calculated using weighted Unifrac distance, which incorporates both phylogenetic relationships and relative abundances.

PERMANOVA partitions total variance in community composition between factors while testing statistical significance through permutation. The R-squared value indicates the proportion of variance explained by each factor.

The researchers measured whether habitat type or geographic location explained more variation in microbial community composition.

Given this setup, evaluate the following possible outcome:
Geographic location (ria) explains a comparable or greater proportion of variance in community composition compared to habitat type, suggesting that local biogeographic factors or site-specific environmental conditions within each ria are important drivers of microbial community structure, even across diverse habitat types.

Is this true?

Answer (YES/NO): NO